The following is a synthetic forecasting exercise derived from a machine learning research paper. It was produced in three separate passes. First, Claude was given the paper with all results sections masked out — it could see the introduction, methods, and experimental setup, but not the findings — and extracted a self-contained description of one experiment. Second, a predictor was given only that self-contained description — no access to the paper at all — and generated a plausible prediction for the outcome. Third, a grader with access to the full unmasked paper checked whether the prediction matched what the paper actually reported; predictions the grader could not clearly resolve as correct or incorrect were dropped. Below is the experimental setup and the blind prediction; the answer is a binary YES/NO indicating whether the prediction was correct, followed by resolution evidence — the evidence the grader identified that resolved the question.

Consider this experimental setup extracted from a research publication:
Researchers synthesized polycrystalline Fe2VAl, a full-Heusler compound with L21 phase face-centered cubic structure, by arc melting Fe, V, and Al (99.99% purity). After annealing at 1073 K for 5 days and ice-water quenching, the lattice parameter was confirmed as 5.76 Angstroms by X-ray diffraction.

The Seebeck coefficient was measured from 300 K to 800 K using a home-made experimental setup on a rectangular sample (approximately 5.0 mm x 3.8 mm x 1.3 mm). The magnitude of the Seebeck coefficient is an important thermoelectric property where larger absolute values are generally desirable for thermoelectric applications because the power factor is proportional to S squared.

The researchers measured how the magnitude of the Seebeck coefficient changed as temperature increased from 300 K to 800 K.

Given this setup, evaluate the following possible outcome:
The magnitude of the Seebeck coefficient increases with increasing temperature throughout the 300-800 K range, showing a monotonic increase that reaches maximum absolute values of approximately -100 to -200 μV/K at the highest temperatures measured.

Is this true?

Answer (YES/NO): NO